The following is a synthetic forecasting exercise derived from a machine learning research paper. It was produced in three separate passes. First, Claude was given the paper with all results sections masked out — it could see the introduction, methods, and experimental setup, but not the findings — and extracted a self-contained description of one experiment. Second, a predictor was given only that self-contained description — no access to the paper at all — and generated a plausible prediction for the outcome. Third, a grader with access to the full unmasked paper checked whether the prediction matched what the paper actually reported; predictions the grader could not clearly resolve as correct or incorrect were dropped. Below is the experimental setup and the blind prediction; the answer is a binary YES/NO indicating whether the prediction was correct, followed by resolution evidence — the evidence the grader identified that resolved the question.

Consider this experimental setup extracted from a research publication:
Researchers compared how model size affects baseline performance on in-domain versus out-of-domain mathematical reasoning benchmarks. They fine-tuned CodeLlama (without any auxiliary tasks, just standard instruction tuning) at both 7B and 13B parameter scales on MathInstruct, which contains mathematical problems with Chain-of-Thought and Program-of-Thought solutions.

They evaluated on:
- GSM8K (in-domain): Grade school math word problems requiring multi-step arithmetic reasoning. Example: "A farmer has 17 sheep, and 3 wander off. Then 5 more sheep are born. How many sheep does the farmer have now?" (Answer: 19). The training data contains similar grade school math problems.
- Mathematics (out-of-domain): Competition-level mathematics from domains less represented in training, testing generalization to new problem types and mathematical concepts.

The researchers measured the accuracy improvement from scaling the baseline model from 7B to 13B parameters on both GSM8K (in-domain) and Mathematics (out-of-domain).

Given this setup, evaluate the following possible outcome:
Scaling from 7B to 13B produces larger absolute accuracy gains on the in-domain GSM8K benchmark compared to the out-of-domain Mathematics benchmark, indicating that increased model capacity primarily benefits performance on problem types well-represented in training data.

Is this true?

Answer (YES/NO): YES